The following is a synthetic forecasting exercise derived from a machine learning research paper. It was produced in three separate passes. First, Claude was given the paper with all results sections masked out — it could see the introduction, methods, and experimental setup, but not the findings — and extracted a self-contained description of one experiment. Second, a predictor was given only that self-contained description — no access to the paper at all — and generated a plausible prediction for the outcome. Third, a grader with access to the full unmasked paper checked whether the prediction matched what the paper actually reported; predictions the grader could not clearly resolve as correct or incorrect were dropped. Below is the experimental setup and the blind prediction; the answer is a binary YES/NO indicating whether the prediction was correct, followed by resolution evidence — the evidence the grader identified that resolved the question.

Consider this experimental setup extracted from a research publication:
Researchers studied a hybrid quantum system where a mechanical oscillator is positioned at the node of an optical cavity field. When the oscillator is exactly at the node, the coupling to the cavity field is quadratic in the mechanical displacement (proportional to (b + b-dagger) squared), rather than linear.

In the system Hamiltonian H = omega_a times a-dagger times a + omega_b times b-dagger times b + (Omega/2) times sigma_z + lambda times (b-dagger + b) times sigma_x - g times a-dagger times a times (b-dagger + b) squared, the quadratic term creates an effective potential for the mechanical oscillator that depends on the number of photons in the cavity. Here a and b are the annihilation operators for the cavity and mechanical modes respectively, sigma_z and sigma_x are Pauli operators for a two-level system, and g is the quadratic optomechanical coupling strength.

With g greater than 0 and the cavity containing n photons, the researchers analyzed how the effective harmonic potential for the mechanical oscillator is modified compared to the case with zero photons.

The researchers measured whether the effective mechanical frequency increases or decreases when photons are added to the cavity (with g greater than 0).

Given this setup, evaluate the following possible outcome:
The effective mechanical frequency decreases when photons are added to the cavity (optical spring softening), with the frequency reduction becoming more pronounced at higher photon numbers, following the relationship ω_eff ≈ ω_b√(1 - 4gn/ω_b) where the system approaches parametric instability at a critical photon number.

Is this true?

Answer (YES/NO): YES